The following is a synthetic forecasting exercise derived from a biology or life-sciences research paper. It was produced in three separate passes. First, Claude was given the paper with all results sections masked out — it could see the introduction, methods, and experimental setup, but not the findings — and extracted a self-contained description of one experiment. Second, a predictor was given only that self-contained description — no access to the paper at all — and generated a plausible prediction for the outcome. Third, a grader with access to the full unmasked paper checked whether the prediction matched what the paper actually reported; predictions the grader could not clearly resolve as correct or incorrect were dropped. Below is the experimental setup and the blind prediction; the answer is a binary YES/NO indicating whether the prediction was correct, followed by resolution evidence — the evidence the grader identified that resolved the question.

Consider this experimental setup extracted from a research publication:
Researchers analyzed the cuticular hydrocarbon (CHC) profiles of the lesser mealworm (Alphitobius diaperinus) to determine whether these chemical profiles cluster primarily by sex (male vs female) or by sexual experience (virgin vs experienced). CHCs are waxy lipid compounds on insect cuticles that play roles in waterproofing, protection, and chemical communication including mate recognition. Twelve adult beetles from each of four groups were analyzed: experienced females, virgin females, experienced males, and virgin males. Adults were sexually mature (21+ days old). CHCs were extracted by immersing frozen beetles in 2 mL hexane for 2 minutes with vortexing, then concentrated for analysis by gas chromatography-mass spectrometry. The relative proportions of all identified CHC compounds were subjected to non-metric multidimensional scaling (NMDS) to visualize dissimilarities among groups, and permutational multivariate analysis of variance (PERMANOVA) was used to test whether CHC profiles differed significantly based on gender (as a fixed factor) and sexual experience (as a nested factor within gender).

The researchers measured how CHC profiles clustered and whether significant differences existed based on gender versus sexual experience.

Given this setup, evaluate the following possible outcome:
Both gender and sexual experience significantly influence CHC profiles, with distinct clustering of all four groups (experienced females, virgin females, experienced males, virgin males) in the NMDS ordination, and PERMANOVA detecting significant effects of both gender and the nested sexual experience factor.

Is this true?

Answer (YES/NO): NO